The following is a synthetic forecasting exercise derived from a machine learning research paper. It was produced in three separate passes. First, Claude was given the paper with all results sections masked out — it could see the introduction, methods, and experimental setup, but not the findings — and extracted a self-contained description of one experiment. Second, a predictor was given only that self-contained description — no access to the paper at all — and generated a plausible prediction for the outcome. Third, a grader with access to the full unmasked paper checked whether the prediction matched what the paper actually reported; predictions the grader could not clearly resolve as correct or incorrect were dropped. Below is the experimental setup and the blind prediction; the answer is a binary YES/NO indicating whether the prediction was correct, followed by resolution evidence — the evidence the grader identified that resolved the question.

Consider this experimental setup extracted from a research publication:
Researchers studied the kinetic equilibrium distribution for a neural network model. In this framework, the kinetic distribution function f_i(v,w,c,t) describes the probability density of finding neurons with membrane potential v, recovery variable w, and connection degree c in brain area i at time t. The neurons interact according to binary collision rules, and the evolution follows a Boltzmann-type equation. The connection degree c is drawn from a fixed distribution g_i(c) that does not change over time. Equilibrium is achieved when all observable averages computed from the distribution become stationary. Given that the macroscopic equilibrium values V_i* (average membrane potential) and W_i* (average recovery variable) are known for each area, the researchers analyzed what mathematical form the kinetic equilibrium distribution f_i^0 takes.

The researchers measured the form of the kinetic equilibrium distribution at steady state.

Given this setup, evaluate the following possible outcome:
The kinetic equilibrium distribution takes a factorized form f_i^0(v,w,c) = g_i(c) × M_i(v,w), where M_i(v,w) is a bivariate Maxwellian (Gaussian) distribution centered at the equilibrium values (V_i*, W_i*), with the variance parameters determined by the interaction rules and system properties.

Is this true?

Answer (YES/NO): NO